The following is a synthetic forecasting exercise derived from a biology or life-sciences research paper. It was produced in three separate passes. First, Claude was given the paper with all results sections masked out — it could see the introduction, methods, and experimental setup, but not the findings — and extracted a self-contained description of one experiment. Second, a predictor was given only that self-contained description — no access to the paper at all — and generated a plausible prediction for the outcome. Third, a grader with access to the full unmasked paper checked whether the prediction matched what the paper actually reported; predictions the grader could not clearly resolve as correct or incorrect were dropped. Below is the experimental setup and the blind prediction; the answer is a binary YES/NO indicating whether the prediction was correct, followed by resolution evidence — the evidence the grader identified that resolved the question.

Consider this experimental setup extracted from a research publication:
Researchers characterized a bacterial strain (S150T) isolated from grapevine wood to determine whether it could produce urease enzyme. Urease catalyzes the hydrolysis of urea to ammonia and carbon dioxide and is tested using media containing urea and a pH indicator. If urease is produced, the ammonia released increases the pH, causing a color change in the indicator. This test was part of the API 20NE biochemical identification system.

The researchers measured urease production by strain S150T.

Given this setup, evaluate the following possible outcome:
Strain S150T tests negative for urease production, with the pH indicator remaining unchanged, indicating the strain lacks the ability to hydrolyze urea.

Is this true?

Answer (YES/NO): YES